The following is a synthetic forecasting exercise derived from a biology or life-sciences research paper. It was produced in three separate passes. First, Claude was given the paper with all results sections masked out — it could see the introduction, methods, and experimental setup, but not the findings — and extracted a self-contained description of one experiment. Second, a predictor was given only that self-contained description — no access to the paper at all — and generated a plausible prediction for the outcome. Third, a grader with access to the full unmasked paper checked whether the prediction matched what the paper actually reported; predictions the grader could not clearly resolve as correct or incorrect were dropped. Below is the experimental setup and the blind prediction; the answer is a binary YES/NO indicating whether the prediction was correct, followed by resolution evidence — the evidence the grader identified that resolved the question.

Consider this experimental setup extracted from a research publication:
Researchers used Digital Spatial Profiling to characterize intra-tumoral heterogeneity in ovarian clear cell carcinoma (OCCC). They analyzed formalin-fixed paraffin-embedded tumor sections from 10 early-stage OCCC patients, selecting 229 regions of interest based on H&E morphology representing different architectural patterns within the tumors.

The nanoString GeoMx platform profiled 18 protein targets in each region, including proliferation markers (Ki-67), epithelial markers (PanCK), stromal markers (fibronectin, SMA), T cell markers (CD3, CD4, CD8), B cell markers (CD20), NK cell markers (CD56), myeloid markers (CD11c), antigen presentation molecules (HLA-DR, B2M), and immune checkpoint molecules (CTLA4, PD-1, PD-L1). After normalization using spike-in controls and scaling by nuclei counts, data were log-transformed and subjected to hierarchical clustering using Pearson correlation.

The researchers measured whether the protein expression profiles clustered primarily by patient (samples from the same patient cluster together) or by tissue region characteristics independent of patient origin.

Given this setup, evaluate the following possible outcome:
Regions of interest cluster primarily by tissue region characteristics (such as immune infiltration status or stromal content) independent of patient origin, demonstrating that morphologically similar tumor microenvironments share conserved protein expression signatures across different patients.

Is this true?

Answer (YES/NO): YES